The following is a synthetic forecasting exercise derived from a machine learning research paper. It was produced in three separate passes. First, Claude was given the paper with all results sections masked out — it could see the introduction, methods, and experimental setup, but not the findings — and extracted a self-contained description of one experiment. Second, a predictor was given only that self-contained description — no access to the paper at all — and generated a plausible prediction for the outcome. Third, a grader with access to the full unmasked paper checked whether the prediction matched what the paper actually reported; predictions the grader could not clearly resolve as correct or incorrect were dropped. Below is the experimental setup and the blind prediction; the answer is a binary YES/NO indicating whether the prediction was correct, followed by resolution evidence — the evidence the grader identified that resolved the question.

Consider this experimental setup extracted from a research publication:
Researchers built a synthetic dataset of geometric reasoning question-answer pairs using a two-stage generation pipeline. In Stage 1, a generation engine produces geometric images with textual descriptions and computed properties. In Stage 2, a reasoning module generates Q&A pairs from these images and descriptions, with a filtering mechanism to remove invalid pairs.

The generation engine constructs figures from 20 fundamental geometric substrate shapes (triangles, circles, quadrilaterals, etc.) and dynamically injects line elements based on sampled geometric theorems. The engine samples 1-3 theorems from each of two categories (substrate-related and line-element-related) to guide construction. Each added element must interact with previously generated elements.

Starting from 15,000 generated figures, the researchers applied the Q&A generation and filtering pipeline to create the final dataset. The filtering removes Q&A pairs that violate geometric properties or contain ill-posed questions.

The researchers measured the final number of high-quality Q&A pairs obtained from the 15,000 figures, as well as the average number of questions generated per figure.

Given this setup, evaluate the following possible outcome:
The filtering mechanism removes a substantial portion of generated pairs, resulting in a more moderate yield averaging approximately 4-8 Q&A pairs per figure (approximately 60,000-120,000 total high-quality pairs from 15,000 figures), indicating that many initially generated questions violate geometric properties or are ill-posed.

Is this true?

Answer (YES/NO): NO